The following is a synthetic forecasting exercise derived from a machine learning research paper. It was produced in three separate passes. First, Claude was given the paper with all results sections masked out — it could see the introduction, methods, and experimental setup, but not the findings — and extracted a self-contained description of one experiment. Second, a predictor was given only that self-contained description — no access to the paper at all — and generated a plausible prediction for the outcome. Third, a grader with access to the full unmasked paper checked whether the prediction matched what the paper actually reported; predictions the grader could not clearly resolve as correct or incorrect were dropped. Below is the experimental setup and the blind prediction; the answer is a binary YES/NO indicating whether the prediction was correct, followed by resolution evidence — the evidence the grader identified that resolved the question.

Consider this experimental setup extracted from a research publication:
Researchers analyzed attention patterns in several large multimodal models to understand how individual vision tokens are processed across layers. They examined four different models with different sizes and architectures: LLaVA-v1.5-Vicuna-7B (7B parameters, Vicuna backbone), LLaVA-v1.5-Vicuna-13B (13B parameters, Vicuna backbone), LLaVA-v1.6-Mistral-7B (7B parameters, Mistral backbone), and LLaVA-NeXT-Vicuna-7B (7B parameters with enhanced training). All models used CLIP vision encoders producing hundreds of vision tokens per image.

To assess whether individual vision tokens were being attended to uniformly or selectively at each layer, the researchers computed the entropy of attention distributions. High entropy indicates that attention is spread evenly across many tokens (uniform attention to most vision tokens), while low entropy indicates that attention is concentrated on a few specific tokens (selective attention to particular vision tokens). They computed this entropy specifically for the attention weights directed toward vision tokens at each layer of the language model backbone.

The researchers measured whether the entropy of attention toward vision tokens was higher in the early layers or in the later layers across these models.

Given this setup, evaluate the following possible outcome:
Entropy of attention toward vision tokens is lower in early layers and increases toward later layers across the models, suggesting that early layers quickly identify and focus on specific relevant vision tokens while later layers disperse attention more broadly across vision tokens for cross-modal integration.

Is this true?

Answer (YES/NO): NO